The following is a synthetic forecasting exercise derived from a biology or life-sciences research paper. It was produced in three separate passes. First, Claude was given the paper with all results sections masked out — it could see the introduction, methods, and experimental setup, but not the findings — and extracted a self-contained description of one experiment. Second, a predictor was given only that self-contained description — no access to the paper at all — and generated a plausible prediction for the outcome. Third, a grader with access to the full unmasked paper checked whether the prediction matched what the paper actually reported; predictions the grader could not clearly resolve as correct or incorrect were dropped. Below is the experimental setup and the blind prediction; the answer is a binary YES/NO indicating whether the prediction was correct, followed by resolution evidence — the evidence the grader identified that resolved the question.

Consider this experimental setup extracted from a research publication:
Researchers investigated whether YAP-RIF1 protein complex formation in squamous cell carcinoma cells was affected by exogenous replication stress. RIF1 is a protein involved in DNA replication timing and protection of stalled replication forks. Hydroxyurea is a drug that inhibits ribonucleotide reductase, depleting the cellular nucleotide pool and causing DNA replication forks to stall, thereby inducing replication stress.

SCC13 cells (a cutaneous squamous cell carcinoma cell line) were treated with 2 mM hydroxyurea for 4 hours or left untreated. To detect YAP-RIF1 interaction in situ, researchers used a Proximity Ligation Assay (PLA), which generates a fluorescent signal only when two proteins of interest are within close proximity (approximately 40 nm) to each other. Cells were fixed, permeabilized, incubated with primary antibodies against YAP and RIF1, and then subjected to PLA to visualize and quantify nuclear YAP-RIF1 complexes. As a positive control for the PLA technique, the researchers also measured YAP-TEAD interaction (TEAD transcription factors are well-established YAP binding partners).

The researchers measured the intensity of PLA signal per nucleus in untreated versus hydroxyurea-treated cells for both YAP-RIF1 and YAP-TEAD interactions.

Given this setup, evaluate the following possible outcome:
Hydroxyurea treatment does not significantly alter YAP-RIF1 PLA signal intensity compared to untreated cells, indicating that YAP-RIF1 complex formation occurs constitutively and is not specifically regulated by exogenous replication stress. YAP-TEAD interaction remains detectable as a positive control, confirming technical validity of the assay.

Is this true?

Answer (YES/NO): NO